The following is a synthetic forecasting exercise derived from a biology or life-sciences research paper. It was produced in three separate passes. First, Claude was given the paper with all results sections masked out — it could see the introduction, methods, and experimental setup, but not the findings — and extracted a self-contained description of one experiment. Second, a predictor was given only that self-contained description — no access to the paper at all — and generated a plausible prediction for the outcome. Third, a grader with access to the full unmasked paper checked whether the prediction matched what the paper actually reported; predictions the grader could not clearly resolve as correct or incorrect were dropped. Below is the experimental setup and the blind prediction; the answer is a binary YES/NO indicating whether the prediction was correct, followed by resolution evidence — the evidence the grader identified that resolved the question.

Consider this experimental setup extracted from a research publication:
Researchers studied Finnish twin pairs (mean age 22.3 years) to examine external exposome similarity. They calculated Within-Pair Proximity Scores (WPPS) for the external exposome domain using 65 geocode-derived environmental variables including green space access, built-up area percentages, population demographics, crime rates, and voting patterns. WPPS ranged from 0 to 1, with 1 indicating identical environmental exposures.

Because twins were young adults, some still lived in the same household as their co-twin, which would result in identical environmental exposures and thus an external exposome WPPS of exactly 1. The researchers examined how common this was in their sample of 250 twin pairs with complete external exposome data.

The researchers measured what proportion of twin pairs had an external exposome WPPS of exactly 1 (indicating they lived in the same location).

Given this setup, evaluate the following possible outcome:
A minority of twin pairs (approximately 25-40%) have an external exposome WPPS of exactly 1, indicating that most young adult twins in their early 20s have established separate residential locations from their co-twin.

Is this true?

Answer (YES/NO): YES